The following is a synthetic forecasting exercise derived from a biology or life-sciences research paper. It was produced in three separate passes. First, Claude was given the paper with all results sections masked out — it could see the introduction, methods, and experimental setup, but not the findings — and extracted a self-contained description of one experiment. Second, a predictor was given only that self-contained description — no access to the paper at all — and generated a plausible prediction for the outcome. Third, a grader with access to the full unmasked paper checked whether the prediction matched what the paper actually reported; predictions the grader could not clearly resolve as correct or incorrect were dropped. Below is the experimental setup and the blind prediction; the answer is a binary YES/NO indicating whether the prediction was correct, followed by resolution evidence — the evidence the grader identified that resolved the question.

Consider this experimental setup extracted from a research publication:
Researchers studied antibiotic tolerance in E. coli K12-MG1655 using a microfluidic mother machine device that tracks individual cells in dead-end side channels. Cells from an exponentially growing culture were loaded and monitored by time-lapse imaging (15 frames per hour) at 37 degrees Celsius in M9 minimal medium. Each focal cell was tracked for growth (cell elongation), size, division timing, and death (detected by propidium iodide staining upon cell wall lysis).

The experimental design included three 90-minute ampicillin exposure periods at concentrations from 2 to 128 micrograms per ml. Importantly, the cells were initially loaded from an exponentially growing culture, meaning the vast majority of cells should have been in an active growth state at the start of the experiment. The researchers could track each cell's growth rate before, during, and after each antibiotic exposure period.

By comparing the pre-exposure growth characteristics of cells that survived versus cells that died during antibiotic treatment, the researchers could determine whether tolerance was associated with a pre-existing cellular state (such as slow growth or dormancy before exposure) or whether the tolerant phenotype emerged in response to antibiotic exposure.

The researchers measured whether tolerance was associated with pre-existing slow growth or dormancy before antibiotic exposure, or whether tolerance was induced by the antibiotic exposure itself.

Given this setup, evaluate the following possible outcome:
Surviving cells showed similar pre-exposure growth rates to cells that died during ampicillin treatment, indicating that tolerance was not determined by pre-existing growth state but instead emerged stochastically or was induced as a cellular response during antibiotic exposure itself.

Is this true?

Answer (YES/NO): YES